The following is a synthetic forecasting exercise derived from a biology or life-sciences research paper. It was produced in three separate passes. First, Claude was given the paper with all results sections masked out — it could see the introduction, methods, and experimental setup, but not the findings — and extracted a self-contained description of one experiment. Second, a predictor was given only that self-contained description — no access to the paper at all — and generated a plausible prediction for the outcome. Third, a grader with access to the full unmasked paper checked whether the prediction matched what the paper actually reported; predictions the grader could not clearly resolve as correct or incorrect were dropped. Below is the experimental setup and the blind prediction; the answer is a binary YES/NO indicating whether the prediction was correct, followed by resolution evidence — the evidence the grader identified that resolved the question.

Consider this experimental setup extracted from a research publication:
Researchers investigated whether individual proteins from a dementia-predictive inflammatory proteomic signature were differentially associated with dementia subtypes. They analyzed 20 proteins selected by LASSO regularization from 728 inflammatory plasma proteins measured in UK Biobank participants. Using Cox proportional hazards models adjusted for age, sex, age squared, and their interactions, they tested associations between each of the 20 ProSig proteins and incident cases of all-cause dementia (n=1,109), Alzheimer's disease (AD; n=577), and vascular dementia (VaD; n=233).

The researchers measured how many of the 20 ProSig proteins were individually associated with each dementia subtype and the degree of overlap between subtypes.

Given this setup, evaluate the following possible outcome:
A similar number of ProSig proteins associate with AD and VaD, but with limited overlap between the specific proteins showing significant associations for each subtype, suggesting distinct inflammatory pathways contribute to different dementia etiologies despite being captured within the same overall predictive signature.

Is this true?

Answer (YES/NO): NO